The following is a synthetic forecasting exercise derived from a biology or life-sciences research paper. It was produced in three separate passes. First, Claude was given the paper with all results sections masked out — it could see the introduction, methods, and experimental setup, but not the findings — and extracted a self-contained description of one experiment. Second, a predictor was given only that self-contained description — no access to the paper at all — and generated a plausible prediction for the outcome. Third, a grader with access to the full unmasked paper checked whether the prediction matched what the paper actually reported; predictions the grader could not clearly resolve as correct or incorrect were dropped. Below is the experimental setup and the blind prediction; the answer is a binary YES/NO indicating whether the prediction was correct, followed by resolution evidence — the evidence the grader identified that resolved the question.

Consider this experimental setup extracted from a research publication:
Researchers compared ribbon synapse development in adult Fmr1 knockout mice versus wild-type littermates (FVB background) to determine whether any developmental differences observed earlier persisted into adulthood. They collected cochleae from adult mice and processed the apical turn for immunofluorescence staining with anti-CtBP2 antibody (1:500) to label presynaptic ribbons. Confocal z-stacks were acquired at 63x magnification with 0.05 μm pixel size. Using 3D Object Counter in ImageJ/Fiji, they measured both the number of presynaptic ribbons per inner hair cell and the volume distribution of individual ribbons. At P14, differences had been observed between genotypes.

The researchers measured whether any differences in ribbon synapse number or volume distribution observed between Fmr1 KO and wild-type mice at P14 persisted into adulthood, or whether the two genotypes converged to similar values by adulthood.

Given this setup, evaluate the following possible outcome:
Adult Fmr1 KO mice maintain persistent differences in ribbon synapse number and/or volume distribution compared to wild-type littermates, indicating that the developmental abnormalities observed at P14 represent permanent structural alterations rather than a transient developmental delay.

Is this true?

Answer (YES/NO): NO